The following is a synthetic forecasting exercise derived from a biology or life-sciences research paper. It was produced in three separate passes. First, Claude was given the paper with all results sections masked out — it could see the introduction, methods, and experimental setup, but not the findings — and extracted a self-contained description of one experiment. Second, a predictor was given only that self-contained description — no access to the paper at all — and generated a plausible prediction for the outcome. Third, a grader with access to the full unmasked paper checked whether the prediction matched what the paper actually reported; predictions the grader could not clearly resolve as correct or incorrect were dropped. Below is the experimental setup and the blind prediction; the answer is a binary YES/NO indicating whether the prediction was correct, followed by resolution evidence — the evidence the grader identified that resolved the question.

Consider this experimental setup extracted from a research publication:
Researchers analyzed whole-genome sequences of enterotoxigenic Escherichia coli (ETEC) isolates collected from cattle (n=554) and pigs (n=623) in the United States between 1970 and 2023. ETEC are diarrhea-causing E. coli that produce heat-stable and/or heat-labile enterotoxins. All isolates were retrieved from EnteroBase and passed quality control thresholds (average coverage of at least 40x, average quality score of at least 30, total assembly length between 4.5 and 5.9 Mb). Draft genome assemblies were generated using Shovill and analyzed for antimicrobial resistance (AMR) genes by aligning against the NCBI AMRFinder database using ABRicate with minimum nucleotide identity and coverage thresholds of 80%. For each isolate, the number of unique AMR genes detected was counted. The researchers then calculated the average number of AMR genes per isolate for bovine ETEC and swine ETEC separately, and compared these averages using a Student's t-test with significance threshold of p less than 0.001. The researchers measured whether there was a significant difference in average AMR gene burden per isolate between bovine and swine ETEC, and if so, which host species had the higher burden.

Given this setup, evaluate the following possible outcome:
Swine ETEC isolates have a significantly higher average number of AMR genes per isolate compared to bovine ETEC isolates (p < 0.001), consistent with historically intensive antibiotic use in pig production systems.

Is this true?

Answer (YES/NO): YES